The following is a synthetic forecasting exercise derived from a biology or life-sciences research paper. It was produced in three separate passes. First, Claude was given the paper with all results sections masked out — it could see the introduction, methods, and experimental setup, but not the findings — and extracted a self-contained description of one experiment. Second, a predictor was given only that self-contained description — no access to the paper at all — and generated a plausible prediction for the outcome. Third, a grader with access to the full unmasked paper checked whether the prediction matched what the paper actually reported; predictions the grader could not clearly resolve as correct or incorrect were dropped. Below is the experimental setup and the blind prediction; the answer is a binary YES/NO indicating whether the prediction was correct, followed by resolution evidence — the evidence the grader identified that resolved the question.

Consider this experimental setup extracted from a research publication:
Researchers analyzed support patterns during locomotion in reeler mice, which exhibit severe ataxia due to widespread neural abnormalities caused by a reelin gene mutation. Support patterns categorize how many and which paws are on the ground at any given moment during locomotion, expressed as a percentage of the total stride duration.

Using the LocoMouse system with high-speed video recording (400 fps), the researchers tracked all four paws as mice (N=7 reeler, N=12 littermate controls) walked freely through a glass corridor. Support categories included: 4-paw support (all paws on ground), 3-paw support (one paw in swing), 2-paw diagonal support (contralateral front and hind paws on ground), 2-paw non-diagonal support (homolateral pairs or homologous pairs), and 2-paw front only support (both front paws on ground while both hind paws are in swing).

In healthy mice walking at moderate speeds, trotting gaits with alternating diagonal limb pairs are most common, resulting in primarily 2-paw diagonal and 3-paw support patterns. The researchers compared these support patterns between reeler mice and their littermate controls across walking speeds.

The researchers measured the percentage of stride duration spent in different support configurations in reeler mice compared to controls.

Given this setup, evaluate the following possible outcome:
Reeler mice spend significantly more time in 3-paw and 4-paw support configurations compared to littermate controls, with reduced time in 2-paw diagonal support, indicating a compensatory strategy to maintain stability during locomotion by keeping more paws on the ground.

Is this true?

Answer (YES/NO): NO